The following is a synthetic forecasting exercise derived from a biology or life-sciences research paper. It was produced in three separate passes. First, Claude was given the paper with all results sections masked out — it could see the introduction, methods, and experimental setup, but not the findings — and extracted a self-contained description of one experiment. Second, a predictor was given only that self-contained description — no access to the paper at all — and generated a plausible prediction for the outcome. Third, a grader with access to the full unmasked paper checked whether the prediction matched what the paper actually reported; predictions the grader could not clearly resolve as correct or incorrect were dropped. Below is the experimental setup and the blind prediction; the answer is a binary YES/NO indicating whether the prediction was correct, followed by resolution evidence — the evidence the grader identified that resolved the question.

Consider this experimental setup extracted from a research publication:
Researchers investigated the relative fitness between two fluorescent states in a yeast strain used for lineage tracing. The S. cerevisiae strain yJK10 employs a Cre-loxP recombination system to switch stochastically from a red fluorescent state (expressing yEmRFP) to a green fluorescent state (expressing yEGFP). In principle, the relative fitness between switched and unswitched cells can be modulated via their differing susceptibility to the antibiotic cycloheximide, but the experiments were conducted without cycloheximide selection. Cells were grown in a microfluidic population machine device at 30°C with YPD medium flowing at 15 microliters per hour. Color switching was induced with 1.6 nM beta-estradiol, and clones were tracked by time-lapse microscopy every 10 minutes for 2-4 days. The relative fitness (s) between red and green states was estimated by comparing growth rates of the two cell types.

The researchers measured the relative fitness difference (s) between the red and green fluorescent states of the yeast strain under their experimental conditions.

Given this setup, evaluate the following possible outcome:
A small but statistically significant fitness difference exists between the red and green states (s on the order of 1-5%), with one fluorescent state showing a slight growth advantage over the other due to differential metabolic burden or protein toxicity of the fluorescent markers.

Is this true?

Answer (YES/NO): NO